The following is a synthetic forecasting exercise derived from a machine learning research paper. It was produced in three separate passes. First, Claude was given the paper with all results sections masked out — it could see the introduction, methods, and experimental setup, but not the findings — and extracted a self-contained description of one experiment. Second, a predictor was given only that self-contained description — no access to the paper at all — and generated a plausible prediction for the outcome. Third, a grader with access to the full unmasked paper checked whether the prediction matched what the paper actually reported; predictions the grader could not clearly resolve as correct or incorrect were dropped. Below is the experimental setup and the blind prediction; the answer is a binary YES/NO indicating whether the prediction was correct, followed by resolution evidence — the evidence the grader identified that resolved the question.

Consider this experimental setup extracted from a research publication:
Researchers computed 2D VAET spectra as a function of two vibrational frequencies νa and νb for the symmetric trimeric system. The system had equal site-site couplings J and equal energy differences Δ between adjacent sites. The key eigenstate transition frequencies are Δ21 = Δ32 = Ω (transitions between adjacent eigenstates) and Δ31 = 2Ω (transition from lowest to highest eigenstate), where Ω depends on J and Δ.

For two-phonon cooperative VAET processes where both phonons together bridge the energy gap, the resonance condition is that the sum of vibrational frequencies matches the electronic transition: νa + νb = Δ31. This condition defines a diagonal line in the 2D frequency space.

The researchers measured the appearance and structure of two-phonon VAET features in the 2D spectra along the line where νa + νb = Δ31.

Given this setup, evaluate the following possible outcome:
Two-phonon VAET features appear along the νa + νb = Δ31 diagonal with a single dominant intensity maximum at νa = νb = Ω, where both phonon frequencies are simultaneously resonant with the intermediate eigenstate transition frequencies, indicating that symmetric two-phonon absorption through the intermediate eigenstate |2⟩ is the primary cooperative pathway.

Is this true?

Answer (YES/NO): YES